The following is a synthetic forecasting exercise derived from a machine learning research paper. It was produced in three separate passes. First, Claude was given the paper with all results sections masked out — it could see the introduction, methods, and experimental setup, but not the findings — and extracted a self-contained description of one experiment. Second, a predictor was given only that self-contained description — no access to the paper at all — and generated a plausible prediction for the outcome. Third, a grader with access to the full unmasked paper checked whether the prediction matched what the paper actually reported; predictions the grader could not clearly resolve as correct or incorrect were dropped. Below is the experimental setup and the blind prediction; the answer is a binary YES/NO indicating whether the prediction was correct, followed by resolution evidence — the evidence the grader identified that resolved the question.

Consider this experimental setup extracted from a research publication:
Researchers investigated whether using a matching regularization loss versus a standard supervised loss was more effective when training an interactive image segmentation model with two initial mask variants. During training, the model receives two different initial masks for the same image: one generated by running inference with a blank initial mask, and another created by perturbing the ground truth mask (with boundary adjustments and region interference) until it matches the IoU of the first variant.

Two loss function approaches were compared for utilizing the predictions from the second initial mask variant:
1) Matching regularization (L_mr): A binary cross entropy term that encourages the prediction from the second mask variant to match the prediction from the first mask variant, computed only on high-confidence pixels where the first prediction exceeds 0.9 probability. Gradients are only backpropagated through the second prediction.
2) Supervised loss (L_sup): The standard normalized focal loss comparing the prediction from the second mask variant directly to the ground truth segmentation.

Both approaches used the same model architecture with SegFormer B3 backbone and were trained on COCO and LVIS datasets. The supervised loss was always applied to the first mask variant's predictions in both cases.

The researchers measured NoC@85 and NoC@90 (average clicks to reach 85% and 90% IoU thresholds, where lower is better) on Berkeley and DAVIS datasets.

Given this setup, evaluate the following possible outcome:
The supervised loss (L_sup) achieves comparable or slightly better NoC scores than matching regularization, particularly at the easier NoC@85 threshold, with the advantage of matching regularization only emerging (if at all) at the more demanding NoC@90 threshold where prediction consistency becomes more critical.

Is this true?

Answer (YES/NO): NO